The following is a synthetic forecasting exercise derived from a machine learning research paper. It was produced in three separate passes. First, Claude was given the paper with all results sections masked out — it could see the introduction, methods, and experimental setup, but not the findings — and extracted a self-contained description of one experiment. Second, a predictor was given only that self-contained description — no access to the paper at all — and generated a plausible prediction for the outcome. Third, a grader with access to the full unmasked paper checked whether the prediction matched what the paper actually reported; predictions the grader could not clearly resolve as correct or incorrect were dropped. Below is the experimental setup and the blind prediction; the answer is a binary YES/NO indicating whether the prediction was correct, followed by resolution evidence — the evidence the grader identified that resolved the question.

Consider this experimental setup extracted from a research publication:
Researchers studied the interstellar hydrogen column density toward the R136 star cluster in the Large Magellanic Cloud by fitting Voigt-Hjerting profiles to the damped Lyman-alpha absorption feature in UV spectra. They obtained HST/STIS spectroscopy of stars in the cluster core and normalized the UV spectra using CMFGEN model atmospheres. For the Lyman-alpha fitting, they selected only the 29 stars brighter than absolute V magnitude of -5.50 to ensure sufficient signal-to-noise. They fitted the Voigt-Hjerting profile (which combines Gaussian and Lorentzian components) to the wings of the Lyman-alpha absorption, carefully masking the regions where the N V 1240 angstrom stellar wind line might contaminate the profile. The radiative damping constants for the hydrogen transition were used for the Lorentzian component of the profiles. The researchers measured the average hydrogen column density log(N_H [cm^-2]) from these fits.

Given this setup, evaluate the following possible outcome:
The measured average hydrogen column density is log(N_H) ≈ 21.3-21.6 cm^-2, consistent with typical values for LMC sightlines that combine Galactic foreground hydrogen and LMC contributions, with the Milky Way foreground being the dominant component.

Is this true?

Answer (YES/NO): NO